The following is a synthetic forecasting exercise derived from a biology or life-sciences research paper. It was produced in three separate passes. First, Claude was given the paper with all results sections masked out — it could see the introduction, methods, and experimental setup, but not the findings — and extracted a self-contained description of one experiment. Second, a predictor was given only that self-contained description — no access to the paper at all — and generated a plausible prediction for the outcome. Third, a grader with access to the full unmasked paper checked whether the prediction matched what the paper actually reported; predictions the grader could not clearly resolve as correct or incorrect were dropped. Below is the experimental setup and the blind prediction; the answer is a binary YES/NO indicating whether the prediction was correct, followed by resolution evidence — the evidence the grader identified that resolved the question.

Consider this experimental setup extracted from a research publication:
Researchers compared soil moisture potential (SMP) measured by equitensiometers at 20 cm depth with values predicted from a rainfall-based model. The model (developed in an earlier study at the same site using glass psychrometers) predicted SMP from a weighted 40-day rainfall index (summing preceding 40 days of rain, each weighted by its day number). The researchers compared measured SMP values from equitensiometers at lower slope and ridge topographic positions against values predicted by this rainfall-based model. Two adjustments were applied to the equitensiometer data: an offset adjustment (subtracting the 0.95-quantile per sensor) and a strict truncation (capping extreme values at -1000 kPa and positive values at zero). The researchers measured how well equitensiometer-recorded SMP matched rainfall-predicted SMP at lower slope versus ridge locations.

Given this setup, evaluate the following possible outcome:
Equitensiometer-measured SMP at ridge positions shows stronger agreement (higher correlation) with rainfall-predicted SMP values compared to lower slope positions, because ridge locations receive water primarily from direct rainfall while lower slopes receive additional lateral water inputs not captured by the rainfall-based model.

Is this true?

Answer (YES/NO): NO